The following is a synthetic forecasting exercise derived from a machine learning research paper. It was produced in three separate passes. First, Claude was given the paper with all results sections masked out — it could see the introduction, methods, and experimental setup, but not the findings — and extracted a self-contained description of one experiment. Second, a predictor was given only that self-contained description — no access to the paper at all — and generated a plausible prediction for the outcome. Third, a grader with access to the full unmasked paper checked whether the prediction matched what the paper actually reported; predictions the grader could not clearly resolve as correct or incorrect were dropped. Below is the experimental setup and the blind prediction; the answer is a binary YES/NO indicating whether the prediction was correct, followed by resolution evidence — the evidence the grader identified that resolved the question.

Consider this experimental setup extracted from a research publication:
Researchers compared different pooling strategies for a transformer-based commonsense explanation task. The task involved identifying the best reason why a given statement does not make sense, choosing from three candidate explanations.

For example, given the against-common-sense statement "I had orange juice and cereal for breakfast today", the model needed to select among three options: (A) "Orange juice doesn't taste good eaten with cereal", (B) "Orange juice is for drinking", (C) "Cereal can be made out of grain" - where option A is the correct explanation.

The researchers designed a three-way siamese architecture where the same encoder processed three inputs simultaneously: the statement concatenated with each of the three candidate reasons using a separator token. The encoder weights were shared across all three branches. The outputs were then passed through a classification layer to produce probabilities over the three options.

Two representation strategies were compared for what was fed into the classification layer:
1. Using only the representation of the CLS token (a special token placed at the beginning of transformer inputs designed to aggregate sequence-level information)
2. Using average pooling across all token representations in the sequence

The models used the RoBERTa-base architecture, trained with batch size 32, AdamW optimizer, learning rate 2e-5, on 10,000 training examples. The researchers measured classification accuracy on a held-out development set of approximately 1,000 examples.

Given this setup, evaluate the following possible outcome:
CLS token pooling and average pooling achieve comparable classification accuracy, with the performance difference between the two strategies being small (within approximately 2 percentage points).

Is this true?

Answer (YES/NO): NO